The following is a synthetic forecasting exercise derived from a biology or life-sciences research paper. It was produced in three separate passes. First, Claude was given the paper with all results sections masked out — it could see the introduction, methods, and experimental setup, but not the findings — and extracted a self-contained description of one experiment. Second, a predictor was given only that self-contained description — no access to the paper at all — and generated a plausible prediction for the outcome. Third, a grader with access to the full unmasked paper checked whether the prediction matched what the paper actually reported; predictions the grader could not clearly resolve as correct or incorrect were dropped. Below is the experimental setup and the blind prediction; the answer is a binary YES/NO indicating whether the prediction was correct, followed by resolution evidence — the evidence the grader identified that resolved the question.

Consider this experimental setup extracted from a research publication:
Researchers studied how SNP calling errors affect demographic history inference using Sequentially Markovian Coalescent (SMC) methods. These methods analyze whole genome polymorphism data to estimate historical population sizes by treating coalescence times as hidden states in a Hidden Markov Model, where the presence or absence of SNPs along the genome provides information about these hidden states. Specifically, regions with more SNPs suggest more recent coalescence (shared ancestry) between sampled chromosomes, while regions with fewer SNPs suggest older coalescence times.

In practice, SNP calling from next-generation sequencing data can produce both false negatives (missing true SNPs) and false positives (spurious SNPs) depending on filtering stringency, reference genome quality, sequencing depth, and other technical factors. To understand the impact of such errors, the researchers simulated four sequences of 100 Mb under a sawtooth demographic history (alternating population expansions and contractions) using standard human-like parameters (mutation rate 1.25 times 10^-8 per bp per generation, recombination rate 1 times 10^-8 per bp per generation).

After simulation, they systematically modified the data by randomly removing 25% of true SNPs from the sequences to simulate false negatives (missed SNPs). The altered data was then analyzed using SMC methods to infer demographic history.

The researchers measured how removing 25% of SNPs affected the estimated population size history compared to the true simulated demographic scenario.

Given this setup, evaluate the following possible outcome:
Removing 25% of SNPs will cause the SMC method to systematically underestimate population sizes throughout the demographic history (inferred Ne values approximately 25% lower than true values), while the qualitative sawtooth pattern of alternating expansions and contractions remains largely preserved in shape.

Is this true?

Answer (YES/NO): NO